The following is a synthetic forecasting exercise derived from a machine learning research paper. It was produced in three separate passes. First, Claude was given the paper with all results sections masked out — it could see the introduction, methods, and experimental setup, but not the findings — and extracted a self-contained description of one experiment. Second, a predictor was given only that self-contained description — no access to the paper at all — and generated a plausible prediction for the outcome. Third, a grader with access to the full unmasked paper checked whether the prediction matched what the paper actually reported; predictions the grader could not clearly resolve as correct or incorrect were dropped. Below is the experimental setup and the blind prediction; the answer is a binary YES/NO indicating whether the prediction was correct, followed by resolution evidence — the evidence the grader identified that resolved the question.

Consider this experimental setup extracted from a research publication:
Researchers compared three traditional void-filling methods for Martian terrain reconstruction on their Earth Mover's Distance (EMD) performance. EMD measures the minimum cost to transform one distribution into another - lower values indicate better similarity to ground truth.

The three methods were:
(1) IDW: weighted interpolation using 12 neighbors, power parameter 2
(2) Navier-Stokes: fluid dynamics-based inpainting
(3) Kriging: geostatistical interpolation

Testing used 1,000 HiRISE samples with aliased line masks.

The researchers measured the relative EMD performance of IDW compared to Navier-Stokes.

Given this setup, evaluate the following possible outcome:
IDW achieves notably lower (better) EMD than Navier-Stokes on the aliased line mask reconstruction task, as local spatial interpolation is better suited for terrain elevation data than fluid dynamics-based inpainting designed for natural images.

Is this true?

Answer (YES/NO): NO